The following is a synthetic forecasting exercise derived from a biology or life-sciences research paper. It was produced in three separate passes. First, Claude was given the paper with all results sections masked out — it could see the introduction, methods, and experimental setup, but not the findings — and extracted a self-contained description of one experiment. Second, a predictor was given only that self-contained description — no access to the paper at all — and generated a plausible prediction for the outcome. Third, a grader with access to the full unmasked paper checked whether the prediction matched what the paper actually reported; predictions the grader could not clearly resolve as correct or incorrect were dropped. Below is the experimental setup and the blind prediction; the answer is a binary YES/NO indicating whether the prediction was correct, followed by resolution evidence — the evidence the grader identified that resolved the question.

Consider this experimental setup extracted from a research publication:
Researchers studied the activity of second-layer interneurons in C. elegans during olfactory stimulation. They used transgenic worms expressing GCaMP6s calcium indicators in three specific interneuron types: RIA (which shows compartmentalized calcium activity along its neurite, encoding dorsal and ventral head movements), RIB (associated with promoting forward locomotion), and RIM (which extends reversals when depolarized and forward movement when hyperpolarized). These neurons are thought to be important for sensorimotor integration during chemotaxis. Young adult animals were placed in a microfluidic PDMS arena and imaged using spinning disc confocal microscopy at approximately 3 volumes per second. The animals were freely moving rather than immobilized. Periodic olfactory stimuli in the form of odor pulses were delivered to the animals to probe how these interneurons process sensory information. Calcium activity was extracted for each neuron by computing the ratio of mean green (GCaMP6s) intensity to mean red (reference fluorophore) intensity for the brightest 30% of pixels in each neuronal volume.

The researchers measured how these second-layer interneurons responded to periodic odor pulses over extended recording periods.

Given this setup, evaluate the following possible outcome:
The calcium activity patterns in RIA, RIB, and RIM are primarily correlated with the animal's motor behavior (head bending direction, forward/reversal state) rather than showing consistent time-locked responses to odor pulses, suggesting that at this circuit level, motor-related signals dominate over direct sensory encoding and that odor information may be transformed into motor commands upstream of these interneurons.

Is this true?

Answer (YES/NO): NO